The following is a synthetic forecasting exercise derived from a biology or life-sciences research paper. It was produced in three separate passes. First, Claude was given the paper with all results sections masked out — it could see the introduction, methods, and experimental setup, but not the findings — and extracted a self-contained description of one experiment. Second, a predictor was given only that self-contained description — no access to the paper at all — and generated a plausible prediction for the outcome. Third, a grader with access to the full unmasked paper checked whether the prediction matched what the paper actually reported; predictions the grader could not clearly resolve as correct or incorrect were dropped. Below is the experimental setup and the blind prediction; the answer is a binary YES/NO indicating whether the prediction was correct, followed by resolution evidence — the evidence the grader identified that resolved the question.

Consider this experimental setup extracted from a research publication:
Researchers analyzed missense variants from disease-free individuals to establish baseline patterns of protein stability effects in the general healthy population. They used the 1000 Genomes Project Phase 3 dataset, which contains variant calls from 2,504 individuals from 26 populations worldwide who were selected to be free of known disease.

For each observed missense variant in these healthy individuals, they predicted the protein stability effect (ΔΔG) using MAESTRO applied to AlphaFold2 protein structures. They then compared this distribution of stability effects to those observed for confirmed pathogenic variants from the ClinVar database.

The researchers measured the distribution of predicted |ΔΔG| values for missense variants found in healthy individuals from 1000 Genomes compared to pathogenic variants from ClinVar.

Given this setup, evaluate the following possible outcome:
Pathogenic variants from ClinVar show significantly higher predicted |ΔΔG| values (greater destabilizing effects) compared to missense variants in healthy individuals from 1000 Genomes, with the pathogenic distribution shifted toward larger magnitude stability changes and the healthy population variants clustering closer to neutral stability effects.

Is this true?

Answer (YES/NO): YES